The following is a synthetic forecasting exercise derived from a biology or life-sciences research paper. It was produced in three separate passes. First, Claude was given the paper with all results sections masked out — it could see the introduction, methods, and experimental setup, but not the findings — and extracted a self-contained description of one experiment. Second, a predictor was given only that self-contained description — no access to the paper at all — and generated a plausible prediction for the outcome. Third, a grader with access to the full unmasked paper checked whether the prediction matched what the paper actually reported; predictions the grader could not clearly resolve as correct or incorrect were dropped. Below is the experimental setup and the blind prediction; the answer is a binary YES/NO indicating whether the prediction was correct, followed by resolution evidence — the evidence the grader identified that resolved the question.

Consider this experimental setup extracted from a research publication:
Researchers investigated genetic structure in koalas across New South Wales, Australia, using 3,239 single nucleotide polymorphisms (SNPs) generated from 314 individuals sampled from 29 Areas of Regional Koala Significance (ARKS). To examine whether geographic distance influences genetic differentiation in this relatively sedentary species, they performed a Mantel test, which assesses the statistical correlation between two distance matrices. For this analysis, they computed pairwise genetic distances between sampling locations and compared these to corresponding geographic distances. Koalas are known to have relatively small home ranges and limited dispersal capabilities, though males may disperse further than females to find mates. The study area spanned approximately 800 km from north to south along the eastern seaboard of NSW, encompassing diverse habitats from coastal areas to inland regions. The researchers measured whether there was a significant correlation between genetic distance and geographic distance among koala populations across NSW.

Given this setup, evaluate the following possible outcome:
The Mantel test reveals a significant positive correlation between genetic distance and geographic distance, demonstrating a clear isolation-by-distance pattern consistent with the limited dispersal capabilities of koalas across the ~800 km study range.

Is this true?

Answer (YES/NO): YES